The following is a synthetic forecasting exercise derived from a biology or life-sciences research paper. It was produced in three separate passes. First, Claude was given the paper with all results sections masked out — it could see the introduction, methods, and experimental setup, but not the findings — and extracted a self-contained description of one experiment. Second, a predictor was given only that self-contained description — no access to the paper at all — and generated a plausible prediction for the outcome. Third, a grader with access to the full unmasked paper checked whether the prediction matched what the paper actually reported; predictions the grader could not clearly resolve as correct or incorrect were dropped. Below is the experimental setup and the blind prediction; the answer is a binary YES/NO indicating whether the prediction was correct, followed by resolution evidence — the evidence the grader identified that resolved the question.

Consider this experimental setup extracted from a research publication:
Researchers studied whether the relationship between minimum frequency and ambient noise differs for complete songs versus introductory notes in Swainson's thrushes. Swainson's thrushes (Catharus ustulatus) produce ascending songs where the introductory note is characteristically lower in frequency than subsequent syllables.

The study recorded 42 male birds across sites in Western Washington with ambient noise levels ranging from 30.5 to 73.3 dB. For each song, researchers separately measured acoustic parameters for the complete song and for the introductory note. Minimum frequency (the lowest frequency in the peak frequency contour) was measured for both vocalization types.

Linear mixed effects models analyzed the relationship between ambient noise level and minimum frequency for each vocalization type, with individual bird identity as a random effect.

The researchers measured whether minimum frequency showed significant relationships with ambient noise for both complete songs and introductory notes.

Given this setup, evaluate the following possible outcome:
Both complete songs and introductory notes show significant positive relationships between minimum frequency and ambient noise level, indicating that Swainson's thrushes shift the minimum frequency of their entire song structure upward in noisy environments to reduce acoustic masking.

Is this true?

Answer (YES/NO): YES